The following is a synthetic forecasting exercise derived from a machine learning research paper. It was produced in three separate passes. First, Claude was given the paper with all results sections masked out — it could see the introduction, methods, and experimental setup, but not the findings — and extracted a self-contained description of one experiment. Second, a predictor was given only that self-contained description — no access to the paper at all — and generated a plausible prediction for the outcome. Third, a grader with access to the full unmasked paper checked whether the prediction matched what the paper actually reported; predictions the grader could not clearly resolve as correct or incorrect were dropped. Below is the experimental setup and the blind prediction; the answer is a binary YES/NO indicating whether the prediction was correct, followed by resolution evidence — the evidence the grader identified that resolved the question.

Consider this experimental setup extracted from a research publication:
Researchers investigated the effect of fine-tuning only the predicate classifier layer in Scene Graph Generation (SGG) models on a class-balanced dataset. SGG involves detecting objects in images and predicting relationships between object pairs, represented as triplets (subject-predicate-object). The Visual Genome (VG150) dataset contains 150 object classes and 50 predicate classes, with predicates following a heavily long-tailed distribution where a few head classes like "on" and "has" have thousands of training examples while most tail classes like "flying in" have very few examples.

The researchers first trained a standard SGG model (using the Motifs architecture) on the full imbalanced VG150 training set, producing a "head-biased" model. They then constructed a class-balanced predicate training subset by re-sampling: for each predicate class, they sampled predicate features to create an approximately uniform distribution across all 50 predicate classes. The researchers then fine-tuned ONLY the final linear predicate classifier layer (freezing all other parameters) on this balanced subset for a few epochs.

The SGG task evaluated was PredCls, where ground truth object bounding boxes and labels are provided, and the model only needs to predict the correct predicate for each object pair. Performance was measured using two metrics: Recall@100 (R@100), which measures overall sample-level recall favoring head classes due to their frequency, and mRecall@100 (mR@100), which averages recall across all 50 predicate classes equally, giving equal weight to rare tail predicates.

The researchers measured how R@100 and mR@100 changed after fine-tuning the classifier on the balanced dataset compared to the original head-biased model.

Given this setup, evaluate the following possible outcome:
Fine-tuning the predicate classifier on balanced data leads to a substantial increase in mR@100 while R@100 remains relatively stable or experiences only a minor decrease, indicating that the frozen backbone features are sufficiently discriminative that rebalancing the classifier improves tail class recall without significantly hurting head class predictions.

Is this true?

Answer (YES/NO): NO